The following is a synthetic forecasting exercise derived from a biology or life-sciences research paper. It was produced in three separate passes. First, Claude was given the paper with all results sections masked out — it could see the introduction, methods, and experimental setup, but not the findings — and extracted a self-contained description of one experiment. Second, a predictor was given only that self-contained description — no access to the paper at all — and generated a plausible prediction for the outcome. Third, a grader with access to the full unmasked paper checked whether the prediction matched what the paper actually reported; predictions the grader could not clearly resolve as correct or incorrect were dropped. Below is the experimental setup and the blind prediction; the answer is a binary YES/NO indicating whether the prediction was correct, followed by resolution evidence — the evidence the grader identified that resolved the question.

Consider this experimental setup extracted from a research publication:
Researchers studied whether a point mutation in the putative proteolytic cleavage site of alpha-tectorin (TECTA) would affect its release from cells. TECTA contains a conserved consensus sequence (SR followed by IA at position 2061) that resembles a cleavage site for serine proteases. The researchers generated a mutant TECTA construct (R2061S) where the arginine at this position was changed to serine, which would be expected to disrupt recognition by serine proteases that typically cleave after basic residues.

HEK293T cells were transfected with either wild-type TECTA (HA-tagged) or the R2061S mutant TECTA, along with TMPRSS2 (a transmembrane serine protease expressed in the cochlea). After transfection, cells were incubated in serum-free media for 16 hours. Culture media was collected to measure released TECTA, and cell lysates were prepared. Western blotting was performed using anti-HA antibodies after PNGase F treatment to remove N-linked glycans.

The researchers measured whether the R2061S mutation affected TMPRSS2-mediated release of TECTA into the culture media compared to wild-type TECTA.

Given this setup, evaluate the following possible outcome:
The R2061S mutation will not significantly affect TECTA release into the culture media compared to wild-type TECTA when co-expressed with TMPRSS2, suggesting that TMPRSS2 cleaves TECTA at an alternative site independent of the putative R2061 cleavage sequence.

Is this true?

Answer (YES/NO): NO